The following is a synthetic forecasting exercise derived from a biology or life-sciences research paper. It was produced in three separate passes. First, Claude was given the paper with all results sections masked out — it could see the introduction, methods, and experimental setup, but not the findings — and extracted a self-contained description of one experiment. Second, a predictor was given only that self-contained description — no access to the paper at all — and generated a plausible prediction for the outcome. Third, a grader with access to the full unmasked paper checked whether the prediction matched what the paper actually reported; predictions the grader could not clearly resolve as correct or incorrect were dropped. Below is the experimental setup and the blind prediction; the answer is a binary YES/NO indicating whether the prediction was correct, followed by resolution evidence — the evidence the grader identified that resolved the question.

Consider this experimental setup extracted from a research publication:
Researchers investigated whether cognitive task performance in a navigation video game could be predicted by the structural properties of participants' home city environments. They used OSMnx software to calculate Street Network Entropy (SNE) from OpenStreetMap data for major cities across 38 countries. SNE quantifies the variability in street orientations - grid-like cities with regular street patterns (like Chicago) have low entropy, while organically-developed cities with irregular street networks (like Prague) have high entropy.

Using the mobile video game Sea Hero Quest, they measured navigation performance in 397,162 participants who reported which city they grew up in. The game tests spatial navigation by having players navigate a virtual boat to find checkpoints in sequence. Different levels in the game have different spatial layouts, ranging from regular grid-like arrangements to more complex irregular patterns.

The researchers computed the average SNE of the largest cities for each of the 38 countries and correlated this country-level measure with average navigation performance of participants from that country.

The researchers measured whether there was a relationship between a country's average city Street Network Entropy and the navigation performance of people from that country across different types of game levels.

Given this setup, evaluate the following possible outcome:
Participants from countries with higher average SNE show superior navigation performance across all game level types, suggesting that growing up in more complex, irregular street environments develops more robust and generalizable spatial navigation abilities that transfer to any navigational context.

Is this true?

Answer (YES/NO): NO